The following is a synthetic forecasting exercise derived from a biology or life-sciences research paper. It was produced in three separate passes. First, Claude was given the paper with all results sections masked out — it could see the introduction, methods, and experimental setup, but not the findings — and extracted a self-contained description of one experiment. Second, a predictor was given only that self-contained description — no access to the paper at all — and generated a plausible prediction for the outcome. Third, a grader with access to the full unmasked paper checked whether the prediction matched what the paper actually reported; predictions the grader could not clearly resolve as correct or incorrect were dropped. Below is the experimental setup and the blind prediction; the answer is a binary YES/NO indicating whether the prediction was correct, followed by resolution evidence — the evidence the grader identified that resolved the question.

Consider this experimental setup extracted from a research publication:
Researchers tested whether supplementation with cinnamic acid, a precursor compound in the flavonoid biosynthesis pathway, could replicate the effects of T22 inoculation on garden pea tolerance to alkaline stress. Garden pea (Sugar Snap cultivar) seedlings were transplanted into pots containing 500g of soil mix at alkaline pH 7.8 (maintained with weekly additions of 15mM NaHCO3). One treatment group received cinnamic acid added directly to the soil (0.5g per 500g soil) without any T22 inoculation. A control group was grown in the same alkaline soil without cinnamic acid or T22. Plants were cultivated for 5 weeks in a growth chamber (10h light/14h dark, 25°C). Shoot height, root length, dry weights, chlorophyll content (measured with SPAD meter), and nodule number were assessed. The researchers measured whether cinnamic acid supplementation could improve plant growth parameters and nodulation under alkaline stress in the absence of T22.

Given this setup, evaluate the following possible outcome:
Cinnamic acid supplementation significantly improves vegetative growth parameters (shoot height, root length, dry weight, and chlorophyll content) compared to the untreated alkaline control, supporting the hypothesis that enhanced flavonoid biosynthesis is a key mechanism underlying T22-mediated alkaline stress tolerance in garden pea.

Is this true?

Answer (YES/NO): YES